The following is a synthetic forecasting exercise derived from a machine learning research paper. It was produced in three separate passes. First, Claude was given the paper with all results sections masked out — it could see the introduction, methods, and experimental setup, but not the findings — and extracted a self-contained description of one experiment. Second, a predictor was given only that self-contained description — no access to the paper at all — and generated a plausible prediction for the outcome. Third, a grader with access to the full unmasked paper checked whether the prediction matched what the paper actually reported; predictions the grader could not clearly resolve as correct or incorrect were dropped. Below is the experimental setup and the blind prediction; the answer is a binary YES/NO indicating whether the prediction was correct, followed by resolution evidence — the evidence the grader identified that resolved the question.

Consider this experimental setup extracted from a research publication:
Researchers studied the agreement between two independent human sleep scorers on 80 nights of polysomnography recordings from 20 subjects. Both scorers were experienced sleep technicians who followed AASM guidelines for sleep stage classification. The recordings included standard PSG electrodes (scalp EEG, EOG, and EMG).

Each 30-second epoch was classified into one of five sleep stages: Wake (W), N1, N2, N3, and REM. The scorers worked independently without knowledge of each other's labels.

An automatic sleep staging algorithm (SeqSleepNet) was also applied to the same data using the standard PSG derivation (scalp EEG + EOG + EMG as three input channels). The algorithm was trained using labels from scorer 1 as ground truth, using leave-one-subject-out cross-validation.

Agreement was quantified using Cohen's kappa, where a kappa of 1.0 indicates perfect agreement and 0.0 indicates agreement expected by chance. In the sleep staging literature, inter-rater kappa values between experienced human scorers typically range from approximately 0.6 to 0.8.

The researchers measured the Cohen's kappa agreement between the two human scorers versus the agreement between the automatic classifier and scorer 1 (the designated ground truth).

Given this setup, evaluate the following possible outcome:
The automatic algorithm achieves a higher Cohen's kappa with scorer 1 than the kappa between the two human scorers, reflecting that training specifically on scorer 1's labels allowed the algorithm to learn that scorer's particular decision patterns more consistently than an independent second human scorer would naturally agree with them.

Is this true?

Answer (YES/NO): YES